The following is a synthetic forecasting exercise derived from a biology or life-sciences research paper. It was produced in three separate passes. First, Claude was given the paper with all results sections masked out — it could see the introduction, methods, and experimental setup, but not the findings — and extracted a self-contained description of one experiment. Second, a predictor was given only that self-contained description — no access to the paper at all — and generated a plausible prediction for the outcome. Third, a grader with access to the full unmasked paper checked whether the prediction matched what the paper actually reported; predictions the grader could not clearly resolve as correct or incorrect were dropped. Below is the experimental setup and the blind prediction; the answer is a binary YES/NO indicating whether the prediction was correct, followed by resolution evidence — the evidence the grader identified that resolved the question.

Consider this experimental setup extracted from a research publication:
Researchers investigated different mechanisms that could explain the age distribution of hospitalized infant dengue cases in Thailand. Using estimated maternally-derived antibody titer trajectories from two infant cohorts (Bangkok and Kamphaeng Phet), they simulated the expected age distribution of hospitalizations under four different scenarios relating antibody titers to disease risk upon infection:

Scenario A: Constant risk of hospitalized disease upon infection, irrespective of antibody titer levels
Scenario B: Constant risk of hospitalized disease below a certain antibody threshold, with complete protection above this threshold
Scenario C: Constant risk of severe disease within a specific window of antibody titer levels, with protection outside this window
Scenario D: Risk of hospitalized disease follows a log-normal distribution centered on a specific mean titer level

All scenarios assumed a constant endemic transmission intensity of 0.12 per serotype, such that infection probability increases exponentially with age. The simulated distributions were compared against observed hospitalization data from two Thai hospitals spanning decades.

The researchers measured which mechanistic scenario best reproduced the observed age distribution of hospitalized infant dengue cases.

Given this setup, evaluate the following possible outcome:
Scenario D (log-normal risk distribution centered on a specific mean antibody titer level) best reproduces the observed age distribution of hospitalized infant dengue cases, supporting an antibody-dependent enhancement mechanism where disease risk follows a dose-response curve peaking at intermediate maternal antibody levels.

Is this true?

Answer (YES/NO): YES